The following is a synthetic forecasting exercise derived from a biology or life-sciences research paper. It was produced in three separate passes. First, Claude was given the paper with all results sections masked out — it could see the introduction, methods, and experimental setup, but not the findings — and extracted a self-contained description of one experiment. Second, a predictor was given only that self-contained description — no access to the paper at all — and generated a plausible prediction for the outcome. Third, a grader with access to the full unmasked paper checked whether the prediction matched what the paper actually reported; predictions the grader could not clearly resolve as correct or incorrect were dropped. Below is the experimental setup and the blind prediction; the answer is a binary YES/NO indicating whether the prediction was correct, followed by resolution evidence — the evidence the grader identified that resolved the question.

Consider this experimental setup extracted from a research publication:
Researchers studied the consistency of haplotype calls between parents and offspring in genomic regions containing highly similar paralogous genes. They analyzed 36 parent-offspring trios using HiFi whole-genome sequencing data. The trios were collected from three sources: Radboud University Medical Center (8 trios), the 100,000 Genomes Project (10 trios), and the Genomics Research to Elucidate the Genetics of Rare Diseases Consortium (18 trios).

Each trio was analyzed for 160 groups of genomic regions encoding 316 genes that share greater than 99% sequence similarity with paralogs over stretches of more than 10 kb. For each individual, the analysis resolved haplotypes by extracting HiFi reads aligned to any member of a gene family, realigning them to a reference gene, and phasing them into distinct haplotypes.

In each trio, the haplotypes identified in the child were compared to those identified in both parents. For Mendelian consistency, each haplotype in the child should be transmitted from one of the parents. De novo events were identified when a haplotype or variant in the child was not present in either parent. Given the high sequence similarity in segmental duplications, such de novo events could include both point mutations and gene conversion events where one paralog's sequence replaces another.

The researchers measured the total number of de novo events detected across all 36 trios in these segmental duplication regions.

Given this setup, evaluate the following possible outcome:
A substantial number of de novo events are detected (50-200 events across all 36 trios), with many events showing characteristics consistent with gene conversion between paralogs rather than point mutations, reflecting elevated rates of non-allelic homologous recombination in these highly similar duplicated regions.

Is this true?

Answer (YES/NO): NO